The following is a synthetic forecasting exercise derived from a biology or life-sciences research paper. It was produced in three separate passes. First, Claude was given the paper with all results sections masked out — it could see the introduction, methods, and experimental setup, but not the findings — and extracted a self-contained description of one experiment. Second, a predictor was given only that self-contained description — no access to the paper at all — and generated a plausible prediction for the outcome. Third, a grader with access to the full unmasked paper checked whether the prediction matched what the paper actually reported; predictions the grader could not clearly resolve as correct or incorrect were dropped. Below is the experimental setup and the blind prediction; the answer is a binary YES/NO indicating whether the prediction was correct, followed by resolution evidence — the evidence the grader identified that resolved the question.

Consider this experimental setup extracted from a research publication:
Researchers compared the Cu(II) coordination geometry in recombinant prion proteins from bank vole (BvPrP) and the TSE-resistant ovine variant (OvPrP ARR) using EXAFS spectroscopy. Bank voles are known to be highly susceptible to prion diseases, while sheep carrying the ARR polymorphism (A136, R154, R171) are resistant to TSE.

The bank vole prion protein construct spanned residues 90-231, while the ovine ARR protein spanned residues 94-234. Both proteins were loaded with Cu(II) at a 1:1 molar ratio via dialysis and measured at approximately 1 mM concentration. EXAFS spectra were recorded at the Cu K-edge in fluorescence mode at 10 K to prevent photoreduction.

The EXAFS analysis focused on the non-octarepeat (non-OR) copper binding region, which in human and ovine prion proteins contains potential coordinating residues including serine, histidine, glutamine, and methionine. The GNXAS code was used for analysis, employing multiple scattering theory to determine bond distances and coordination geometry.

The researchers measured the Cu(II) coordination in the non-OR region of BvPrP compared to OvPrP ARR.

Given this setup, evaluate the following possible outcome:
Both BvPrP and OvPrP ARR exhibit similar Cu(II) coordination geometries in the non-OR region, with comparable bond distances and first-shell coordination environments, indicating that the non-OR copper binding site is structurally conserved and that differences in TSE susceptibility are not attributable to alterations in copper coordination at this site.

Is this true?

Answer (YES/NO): NO